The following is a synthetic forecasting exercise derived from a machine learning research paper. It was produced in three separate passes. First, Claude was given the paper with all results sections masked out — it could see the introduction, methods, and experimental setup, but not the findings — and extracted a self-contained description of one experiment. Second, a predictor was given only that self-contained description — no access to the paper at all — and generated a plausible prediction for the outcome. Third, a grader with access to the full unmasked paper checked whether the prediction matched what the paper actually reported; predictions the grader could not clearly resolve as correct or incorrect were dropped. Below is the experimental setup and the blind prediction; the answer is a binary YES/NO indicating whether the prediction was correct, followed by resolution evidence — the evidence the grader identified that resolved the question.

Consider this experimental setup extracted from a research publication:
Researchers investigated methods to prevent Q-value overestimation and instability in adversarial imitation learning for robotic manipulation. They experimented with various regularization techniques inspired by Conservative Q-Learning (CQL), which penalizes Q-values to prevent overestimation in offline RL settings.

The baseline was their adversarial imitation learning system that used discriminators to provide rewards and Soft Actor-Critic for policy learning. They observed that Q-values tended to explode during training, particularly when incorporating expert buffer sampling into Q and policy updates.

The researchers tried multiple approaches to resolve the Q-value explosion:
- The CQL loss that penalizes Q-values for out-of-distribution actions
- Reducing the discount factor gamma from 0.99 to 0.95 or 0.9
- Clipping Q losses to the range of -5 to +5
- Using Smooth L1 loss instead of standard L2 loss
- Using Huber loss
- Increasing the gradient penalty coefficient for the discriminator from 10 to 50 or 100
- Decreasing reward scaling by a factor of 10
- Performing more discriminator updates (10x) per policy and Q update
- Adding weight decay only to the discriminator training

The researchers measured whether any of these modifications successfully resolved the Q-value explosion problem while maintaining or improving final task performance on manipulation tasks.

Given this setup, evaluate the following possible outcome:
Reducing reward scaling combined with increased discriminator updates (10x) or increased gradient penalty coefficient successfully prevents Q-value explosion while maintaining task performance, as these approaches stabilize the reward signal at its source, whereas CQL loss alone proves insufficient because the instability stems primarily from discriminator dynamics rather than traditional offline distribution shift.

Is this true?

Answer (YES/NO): NO